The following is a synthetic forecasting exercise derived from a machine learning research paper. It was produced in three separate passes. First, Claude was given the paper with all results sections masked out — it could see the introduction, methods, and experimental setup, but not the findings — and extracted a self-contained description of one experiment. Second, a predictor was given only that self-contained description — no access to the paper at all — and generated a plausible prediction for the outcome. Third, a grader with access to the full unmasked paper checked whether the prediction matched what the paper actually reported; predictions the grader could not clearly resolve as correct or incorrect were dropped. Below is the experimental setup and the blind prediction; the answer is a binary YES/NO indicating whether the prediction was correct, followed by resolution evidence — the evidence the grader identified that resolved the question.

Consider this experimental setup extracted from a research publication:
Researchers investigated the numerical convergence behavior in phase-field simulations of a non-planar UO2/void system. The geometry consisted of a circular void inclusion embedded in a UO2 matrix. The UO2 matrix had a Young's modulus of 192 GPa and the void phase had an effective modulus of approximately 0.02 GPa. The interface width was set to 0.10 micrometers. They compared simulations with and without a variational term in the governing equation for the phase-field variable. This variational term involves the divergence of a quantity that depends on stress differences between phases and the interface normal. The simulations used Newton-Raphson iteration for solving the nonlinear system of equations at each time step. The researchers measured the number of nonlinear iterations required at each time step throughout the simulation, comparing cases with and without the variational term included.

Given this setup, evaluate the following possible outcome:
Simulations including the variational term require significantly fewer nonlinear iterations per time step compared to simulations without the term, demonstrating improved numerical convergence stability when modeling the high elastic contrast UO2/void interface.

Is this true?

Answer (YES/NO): NO